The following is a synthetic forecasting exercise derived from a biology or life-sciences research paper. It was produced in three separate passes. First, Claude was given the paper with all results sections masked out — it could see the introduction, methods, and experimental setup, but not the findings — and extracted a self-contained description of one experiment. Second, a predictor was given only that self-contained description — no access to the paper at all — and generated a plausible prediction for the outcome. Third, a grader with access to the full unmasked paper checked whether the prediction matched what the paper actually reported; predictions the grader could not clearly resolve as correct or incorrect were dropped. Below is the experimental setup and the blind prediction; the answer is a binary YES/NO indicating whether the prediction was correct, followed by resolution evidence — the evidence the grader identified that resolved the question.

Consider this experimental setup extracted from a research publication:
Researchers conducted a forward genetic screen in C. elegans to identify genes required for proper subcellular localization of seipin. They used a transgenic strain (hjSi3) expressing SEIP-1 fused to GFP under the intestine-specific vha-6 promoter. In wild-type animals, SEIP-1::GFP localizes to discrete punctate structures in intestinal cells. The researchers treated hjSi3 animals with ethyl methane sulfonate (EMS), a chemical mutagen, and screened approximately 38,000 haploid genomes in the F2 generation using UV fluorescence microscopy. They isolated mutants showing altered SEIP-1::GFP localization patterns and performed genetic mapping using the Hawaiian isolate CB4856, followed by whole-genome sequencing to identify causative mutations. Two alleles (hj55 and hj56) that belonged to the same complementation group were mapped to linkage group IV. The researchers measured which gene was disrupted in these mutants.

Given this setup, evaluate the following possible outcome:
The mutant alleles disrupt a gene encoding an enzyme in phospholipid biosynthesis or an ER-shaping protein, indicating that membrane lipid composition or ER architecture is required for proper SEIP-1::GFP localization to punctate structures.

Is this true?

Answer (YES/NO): NO